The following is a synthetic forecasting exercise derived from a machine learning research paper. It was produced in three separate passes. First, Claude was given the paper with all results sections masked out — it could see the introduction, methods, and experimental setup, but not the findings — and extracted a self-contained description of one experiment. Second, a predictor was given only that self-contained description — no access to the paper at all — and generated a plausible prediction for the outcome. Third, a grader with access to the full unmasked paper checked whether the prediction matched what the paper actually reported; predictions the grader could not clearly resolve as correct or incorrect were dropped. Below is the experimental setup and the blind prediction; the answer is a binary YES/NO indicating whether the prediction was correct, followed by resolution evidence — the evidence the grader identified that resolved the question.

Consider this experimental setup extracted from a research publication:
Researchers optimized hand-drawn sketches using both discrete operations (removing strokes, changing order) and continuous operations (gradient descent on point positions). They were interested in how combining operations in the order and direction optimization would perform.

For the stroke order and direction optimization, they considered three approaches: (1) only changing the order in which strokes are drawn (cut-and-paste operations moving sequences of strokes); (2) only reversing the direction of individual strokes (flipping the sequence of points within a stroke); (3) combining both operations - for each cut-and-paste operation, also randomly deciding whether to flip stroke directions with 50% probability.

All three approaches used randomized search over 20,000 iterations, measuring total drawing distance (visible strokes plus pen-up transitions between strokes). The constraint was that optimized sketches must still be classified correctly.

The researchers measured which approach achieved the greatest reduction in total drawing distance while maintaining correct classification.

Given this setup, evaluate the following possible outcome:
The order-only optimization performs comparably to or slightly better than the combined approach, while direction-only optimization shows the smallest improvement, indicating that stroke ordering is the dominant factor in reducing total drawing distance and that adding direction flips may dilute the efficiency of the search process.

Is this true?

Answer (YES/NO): NO